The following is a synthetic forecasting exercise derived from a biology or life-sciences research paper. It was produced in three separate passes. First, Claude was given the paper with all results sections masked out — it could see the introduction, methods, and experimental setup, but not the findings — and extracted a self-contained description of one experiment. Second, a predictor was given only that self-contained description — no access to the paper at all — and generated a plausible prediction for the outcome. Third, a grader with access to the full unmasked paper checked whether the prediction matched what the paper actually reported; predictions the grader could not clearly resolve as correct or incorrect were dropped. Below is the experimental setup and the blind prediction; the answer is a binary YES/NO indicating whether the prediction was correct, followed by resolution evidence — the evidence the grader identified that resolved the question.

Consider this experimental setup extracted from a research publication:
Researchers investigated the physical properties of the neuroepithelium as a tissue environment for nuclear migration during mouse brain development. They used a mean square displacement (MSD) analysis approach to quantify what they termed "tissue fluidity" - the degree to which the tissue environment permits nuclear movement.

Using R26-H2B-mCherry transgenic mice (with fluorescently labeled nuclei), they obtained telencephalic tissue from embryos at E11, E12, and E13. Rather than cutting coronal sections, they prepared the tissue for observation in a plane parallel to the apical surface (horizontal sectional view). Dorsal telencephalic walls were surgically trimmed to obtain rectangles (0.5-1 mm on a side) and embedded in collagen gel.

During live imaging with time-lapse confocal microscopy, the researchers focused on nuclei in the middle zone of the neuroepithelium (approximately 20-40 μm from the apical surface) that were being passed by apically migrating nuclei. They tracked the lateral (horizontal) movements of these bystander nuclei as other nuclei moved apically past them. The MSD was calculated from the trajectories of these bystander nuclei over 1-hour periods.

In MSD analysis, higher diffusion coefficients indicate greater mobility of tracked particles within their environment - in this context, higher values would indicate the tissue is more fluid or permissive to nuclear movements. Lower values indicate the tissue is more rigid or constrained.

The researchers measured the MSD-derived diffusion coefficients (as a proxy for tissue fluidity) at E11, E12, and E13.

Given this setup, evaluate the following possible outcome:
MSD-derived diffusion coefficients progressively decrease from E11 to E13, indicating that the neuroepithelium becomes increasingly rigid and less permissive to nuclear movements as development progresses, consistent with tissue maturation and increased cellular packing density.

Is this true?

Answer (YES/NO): YES